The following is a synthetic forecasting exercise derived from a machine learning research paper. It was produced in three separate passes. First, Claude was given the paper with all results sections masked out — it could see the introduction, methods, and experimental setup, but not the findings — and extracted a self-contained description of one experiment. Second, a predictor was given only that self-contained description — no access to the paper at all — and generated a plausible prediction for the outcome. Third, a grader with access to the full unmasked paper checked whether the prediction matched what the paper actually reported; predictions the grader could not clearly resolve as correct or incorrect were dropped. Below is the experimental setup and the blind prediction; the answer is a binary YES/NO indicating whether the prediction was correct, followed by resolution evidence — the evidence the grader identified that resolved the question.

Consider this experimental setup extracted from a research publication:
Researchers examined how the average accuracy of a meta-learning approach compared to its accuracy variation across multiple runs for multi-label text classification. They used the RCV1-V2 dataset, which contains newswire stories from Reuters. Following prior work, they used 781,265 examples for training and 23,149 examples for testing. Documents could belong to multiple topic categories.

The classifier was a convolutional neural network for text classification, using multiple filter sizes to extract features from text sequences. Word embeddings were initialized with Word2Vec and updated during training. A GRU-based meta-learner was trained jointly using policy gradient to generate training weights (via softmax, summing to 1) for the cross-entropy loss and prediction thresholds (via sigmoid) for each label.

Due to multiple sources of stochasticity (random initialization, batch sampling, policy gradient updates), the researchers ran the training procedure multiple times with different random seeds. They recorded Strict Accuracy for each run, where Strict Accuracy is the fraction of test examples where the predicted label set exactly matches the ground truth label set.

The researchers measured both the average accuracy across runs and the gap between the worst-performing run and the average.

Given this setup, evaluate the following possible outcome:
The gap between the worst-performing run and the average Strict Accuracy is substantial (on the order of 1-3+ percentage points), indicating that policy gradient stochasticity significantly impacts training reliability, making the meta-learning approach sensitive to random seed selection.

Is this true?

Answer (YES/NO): NO